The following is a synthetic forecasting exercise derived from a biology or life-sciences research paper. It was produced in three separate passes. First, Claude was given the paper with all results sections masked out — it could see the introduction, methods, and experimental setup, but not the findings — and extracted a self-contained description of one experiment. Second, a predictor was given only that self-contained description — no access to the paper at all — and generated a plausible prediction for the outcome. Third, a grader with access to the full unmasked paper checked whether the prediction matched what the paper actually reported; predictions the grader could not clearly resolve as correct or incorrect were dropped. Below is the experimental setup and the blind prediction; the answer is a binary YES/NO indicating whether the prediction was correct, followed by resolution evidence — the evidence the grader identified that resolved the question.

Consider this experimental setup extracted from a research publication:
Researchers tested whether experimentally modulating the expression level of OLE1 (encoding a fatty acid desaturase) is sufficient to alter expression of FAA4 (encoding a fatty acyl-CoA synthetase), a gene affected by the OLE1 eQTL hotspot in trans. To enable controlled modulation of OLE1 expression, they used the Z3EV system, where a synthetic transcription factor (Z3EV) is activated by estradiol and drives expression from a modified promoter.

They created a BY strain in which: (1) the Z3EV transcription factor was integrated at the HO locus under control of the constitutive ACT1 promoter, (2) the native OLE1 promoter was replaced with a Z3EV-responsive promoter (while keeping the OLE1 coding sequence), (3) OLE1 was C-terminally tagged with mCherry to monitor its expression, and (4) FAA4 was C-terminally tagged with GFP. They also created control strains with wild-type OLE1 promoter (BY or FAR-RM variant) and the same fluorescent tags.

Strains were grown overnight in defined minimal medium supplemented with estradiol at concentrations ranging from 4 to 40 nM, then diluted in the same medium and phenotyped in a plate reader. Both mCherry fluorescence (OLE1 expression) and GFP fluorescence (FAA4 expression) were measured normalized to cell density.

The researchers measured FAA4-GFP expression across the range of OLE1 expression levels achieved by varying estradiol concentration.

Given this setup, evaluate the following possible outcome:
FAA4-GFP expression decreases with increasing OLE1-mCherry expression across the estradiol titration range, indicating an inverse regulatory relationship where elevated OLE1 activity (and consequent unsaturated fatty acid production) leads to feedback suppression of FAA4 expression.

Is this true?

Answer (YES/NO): YES